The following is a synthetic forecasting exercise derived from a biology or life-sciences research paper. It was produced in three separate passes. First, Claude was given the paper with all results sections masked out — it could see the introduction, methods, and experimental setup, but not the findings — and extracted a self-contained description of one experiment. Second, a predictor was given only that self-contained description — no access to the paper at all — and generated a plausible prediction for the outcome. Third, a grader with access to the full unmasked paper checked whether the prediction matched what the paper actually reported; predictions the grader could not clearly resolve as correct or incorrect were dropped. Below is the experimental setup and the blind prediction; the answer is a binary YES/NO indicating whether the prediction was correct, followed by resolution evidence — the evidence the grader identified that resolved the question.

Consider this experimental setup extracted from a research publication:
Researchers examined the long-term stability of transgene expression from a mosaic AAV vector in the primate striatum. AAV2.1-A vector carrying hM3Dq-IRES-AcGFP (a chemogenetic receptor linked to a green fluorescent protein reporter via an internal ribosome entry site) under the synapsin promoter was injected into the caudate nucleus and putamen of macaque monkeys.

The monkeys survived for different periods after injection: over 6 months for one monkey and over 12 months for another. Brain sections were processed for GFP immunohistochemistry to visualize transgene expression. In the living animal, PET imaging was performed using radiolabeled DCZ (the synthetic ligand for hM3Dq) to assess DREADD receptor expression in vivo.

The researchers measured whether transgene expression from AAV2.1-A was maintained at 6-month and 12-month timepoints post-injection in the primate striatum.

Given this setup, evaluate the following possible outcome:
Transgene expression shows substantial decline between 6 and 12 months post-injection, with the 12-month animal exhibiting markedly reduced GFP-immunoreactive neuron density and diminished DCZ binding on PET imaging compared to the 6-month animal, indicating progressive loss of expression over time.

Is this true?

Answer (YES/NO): NO